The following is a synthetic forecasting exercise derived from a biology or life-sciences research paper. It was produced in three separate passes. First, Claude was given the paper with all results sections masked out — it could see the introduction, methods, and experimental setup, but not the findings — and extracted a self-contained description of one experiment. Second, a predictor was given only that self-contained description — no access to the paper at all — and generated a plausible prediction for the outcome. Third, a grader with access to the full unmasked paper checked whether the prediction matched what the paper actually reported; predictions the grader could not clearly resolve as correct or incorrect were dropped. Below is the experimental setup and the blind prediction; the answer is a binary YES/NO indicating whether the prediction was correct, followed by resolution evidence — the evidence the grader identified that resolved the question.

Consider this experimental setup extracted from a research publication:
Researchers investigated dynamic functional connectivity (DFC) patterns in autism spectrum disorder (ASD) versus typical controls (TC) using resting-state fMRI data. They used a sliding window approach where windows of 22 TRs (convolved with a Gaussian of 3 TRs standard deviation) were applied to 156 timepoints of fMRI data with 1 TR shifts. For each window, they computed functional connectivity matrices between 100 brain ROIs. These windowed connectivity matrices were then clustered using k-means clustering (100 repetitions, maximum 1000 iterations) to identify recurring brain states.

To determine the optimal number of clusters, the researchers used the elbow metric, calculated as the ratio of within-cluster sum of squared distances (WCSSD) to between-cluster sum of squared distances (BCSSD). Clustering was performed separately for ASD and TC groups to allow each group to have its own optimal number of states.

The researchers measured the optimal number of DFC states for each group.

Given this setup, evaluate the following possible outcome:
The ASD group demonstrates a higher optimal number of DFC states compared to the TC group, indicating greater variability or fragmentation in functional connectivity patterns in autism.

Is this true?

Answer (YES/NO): NO